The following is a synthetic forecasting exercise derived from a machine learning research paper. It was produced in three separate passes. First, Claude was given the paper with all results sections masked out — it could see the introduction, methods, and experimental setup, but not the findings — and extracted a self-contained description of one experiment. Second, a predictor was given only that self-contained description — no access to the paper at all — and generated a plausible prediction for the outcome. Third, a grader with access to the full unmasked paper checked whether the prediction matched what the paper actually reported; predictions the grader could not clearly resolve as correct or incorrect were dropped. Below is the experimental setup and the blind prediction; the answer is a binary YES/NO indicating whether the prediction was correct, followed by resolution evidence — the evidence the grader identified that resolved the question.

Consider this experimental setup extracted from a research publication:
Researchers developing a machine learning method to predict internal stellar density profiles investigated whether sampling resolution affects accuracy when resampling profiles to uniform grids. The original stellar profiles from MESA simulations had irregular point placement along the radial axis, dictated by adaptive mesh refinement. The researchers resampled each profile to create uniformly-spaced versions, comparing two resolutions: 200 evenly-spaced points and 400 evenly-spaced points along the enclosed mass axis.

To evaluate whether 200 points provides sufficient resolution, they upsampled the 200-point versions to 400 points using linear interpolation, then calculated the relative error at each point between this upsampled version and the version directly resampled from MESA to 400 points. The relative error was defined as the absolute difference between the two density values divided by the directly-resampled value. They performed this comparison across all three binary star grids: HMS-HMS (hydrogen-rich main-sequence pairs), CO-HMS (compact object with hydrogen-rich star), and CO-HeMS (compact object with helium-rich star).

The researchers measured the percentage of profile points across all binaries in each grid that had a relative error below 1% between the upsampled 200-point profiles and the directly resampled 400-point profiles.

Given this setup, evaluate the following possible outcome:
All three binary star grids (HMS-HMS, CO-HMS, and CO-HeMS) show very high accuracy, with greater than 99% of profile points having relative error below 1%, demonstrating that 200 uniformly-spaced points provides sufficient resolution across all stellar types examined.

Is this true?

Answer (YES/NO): NO